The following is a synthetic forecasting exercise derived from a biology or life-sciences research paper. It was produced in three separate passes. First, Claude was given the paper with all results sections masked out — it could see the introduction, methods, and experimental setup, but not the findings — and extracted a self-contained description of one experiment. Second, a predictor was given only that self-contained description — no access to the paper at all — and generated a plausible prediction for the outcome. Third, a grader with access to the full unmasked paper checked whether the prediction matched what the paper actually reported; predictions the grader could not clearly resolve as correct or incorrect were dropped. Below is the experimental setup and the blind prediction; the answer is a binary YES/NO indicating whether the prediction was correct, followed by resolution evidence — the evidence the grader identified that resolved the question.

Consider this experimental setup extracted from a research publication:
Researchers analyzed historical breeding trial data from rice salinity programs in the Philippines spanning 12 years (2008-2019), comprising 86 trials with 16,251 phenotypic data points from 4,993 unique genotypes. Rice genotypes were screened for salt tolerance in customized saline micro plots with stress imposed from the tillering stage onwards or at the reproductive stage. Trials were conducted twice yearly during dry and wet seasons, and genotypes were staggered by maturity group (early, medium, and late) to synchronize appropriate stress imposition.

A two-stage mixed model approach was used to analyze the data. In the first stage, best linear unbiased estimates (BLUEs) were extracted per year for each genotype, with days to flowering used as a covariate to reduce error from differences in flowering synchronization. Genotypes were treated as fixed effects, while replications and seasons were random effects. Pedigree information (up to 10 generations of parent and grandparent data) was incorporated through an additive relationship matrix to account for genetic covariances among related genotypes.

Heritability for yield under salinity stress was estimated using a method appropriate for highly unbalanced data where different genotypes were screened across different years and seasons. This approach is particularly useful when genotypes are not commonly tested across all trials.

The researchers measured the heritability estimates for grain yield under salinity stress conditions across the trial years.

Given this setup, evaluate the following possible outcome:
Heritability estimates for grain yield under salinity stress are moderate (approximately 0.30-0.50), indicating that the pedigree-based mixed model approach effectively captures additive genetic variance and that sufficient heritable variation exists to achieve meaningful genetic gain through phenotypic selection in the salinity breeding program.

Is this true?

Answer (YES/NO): NO